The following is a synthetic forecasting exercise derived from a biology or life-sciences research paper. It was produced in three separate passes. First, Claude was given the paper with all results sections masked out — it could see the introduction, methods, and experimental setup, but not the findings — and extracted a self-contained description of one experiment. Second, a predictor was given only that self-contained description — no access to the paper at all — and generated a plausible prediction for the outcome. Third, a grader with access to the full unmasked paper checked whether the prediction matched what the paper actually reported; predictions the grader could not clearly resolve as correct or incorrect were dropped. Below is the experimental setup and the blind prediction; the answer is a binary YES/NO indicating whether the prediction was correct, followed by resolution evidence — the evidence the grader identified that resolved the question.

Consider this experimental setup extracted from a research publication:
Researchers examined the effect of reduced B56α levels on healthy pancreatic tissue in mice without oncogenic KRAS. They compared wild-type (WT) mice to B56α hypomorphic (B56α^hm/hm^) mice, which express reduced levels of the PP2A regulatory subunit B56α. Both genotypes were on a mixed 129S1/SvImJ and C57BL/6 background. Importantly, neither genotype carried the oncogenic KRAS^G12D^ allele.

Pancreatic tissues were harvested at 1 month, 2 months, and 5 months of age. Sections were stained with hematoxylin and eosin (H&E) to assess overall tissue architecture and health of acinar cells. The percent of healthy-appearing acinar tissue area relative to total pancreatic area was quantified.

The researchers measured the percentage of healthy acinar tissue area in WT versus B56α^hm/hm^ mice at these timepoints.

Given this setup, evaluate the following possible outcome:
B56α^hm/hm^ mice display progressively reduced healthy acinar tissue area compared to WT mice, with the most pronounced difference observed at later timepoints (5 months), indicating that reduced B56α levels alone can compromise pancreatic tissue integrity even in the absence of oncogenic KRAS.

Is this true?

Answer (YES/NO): NO